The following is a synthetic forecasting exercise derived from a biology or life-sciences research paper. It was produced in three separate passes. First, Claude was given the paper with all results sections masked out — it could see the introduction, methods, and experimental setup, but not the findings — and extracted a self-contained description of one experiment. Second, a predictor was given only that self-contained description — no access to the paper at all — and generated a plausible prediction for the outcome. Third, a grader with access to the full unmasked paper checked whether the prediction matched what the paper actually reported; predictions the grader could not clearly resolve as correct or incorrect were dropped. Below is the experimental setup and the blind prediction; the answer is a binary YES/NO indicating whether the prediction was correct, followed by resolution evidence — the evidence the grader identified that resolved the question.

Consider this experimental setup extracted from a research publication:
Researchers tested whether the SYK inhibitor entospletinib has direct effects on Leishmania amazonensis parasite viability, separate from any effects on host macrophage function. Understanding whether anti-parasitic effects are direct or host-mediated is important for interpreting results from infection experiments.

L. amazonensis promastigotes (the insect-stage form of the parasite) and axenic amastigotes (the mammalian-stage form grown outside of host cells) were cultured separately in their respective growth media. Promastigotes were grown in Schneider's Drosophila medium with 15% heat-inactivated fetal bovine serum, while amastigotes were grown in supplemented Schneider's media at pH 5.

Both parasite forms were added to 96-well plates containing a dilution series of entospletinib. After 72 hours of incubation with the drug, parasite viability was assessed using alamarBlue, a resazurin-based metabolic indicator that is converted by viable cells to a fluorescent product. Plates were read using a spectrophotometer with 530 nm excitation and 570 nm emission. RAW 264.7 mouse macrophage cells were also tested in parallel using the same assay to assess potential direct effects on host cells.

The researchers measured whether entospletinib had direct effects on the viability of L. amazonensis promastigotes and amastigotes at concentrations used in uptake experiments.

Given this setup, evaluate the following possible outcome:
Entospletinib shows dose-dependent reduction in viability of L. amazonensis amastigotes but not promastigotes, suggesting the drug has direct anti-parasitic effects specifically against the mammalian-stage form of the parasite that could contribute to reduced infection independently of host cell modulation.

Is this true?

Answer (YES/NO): NO